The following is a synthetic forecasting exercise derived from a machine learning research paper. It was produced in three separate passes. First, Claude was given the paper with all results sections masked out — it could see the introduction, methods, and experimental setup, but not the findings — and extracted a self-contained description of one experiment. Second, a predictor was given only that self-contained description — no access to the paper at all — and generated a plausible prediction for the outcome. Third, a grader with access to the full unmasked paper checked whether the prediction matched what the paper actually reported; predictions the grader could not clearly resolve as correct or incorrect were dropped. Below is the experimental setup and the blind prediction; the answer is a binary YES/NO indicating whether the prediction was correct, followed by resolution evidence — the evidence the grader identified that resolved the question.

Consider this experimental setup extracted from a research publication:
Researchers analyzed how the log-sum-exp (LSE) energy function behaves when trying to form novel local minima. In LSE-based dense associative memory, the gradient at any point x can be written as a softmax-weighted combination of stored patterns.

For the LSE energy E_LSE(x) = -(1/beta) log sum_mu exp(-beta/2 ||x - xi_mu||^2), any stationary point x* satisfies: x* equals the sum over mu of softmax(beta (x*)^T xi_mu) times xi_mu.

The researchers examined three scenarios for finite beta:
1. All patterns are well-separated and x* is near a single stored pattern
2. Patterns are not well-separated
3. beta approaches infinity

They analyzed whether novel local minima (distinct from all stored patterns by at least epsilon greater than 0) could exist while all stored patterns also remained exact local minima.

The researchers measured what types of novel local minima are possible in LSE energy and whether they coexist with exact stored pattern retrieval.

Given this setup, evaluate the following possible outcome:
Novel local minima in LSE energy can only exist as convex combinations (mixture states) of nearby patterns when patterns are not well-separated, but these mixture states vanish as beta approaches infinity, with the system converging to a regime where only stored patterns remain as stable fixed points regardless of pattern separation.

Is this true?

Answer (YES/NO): NO